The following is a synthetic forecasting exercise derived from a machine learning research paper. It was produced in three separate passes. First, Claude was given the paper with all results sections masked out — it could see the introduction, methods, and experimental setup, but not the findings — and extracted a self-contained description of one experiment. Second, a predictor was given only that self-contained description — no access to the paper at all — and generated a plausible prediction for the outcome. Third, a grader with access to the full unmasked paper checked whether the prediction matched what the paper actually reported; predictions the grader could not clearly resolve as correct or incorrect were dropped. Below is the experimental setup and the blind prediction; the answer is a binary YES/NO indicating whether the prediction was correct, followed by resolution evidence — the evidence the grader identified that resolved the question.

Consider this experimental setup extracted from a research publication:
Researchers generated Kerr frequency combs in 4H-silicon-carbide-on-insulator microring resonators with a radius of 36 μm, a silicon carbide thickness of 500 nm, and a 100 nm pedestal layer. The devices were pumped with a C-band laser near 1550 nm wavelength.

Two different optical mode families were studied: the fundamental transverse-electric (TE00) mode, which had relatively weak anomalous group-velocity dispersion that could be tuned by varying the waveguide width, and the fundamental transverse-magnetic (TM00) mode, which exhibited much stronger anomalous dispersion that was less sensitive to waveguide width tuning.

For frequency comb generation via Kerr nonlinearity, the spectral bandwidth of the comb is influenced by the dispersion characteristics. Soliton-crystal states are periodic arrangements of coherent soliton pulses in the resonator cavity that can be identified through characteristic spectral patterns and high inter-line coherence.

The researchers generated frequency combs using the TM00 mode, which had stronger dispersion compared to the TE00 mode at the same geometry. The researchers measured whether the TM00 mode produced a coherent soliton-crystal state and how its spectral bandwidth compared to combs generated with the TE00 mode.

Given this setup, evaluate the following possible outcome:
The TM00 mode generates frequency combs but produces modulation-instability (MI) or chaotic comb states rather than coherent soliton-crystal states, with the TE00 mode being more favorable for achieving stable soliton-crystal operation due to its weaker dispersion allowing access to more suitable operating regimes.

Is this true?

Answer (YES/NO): NO